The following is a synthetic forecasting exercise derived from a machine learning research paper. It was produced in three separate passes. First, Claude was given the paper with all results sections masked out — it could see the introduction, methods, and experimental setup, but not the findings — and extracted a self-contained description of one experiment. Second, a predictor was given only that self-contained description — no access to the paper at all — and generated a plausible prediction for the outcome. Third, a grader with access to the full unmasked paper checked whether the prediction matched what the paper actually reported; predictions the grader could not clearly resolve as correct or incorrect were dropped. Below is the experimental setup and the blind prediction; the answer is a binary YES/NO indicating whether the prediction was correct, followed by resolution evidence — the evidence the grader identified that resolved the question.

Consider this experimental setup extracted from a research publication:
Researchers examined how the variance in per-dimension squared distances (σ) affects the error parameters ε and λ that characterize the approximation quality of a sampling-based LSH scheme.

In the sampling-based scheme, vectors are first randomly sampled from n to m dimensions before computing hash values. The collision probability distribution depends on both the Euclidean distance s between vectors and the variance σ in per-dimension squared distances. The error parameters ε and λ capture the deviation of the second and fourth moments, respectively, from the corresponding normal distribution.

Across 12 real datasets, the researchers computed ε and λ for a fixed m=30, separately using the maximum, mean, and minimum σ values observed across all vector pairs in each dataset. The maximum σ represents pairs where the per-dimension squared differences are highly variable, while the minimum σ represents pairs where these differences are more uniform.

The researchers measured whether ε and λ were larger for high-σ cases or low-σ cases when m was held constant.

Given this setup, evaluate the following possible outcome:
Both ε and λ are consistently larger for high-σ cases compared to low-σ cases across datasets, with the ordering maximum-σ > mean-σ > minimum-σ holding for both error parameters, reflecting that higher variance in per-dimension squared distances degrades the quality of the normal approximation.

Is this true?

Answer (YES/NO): YES